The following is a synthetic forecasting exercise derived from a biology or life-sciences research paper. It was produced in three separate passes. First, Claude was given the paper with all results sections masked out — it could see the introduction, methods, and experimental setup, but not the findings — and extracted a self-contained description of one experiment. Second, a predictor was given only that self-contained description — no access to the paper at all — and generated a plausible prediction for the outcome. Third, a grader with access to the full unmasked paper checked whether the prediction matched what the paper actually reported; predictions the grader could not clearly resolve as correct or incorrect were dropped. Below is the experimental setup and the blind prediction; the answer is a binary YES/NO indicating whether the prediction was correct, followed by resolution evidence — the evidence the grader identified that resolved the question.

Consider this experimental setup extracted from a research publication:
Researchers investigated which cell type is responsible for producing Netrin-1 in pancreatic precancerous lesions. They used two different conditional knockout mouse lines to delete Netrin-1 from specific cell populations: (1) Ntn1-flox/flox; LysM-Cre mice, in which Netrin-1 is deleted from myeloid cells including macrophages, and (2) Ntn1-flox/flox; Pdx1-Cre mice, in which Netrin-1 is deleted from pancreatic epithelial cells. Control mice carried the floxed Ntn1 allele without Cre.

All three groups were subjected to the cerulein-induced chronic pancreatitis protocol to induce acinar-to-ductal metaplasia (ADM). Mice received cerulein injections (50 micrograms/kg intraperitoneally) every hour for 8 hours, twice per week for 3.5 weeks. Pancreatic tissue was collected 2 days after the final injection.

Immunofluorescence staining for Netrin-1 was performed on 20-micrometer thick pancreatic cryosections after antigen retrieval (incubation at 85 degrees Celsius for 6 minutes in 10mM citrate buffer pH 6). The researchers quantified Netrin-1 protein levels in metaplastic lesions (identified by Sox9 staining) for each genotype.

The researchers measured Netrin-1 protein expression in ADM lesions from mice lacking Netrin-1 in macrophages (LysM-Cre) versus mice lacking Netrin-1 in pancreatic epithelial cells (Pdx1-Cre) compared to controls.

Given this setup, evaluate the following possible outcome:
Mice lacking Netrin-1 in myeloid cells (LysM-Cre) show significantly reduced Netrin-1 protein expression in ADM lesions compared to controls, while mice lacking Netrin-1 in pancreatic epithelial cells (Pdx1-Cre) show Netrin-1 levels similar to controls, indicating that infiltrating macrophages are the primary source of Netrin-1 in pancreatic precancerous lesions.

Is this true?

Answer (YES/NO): NO